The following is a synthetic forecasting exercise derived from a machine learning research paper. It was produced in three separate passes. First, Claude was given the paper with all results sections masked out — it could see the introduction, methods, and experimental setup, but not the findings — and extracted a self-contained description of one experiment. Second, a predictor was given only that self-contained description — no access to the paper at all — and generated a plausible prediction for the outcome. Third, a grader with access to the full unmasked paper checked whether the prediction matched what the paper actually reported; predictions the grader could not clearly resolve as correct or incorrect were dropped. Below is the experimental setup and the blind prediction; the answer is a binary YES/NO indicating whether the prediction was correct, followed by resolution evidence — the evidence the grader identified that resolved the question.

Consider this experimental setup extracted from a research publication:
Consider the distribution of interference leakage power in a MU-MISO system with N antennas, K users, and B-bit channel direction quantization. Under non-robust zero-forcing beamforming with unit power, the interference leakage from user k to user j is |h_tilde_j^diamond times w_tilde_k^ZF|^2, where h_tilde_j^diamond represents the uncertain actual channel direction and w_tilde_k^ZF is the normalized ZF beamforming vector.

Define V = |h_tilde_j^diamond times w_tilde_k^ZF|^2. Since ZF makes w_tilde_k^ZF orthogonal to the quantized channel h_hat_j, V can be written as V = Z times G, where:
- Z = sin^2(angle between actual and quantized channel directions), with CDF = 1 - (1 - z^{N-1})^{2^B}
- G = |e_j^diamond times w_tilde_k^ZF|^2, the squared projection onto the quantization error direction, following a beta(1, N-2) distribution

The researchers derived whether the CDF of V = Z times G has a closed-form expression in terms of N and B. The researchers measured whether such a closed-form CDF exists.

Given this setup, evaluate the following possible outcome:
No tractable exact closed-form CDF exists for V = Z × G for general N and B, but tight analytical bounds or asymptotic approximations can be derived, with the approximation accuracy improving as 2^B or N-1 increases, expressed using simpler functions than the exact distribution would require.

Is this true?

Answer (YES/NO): NO